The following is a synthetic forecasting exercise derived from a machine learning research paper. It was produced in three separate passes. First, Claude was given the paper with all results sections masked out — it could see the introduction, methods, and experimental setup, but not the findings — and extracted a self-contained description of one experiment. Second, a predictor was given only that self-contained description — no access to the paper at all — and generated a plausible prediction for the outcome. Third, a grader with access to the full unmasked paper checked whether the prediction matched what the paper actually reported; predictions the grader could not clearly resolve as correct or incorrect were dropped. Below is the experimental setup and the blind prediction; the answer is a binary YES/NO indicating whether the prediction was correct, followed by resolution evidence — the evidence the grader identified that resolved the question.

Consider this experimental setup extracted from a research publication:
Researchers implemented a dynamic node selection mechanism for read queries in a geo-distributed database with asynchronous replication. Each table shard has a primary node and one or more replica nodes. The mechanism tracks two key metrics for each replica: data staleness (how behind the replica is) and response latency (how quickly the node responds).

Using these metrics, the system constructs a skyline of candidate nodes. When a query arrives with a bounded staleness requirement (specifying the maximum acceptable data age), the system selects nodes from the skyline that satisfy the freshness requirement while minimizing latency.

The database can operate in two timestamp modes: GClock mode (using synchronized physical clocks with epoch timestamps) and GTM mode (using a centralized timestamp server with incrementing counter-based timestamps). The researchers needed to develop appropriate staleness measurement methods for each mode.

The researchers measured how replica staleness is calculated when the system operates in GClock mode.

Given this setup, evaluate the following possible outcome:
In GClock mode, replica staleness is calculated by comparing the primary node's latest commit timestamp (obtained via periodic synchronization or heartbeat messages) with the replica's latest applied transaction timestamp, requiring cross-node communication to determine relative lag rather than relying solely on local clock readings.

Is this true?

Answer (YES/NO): NO